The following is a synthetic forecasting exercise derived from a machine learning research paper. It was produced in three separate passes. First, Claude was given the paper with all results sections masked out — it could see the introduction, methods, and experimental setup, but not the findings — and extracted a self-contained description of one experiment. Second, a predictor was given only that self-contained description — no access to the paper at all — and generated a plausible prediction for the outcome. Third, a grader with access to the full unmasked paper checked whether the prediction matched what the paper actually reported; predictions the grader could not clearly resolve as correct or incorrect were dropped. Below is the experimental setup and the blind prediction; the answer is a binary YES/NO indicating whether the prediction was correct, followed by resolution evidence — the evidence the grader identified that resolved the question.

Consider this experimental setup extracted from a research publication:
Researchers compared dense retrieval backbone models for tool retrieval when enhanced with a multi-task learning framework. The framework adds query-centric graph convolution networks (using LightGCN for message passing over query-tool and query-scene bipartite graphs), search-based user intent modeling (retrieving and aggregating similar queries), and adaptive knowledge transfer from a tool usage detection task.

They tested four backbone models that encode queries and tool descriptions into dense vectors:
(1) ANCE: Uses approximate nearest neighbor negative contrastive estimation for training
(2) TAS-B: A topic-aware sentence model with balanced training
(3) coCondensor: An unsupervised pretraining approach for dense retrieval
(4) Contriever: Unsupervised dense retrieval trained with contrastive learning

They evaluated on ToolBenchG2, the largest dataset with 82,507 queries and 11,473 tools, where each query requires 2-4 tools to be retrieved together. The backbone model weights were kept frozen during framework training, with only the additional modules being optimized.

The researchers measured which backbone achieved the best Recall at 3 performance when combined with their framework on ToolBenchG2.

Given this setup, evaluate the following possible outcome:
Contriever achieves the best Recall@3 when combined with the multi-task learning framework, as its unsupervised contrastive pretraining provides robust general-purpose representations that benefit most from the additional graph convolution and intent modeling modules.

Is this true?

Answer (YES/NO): YES